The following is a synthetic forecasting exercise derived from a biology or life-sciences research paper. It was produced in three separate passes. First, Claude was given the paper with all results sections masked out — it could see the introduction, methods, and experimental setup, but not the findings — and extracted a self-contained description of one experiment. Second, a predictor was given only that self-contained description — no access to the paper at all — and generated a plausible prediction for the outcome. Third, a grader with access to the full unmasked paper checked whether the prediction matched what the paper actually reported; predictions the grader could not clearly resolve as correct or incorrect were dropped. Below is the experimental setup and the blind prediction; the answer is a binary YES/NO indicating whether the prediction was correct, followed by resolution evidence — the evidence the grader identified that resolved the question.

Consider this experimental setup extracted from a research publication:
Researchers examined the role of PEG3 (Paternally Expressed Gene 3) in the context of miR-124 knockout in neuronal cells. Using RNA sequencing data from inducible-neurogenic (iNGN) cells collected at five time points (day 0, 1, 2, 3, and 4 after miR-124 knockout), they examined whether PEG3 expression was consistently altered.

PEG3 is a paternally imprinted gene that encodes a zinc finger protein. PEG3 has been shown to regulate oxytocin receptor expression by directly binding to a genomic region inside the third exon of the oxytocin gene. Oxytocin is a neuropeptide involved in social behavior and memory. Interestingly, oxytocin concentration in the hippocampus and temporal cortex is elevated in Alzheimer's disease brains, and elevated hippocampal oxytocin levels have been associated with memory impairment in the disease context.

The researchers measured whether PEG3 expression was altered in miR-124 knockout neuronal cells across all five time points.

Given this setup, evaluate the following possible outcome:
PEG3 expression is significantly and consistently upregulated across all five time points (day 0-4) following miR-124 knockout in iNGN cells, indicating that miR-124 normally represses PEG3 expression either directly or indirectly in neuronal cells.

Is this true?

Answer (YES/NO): NO